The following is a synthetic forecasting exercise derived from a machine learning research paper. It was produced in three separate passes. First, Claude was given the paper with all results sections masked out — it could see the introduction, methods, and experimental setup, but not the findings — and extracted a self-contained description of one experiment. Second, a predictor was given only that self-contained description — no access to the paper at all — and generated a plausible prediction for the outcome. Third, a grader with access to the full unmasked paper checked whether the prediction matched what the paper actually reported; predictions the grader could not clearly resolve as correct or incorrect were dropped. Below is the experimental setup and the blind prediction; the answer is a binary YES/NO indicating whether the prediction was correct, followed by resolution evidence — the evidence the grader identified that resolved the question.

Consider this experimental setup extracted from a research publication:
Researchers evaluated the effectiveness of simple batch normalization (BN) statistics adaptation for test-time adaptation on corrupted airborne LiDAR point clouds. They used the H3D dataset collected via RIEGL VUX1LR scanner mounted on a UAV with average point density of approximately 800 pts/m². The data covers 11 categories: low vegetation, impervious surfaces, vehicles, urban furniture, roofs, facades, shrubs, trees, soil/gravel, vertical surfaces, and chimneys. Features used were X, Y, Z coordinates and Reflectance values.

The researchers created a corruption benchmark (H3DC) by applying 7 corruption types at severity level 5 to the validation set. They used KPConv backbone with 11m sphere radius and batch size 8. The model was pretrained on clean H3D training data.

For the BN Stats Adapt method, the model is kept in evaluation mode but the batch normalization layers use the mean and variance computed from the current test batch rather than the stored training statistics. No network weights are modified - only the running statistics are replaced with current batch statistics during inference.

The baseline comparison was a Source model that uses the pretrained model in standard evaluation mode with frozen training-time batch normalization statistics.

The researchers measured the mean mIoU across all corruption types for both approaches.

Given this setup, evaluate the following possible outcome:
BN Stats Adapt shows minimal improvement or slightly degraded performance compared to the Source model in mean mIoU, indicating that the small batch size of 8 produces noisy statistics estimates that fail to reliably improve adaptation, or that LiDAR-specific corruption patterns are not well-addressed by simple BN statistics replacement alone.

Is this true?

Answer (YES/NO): NO